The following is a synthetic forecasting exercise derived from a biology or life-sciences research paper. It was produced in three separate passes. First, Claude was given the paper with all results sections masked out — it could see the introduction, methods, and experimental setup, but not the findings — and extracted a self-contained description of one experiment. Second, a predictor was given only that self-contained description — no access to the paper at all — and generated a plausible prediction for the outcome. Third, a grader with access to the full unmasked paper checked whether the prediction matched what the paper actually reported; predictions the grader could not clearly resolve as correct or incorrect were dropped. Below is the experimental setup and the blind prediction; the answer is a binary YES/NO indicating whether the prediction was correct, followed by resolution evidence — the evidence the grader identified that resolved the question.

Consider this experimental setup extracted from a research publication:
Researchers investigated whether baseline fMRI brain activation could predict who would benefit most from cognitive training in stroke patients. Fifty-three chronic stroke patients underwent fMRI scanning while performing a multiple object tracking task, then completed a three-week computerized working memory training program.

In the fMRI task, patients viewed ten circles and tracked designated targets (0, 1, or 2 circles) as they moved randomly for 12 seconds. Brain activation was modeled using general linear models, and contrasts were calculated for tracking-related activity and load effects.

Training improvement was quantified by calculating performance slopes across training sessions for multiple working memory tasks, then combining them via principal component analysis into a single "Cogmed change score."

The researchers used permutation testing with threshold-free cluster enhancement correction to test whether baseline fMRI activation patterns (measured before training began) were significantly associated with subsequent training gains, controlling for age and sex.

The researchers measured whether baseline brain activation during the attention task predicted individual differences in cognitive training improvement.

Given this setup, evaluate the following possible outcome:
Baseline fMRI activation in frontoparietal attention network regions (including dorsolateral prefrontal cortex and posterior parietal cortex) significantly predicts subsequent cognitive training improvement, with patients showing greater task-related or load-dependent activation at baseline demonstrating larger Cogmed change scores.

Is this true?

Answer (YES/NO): NO